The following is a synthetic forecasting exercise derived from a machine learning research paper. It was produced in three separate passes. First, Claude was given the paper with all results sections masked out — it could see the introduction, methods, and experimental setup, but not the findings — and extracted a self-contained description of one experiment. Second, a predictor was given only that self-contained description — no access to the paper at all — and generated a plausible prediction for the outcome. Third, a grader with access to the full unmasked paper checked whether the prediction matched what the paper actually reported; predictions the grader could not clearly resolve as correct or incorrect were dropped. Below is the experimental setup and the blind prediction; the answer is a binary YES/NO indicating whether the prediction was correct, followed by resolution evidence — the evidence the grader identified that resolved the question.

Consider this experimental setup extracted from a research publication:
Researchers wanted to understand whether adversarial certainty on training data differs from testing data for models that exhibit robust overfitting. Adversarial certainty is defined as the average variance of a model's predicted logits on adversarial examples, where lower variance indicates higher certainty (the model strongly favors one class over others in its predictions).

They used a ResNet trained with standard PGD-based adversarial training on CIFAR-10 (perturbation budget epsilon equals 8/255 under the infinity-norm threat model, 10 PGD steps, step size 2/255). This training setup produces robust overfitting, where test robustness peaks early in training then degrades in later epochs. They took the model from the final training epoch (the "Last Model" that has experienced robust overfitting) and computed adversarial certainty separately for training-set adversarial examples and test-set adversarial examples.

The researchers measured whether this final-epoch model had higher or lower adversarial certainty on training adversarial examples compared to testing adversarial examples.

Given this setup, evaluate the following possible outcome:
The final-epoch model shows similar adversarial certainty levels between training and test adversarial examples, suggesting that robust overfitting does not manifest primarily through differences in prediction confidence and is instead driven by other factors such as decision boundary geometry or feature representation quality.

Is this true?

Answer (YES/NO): NO